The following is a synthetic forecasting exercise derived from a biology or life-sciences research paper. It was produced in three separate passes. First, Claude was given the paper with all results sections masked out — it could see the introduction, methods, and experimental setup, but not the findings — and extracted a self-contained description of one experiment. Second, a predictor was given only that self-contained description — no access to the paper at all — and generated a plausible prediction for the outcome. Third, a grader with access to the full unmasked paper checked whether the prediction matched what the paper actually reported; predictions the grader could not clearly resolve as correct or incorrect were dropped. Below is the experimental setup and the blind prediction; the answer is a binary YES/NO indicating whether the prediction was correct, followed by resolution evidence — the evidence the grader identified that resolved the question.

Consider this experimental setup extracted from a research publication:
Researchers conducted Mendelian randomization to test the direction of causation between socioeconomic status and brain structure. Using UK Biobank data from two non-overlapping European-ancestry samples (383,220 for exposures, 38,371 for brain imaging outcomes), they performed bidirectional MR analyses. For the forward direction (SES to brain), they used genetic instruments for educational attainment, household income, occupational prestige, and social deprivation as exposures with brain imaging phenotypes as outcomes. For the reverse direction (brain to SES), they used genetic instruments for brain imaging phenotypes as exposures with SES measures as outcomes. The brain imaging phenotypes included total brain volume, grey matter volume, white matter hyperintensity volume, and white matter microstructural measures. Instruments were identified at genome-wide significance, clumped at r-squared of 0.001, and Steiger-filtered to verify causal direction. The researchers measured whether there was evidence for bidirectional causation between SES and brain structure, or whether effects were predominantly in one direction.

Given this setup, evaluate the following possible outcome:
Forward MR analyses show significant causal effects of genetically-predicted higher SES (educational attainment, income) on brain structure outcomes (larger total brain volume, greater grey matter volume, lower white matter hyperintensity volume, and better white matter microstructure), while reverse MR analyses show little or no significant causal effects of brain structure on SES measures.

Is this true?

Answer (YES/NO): NO